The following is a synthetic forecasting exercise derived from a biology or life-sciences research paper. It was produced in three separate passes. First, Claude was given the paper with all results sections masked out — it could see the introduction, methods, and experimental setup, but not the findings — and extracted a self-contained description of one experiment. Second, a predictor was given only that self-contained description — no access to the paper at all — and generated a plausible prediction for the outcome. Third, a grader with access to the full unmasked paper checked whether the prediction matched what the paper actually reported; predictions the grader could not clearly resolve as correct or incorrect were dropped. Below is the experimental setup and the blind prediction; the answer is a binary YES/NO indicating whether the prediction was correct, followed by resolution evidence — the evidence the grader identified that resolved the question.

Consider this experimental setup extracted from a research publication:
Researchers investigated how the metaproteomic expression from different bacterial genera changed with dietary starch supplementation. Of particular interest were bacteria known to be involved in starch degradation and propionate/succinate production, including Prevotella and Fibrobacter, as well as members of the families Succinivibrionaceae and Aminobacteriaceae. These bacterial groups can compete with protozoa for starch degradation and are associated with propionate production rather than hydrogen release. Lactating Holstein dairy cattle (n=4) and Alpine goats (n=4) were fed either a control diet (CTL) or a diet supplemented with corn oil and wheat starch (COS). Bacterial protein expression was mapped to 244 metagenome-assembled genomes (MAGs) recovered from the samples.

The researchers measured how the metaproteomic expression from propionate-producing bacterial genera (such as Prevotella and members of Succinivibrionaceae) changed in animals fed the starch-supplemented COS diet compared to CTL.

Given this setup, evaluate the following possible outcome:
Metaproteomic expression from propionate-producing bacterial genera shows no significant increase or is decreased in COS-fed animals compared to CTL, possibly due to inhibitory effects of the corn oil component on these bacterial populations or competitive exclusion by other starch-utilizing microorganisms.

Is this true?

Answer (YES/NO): NO